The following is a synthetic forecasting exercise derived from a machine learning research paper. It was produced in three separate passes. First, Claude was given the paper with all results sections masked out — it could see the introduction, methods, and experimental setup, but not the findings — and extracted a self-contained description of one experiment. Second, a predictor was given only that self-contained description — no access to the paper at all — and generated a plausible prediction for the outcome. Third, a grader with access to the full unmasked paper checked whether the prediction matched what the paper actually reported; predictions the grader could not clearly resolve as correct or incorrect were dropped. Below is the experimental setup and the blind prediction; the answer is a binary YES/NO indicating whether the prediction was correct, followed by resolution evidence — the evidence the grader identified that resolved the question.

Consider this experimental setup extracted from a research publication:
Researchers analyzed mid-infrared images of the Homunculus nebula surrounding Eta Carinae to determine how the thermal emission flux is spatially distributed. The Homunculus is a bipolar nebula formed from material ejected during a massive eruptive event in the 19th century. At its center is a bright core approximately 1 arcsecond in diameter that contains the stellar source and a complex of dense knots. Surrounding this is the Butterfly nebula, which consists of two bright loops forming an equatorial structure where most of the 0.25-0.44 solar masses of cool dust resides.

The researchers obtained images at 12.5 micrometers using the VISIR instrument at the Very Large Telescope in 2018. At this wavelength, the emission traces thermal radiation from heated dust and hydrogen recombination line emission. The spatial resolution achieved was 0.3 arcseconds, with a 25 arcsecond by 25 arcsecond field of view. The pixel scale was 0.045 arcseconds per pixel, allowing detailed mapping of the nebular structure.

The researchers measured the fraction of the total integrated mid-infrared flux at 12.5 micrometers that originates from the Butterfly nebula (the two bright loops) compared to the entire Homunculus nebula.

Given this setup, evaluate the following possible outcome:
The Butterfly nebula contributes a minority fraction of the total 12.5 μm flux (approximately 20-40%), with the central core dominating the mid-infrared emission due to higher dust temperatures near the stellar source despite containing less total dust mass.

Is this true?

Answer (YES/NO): NO